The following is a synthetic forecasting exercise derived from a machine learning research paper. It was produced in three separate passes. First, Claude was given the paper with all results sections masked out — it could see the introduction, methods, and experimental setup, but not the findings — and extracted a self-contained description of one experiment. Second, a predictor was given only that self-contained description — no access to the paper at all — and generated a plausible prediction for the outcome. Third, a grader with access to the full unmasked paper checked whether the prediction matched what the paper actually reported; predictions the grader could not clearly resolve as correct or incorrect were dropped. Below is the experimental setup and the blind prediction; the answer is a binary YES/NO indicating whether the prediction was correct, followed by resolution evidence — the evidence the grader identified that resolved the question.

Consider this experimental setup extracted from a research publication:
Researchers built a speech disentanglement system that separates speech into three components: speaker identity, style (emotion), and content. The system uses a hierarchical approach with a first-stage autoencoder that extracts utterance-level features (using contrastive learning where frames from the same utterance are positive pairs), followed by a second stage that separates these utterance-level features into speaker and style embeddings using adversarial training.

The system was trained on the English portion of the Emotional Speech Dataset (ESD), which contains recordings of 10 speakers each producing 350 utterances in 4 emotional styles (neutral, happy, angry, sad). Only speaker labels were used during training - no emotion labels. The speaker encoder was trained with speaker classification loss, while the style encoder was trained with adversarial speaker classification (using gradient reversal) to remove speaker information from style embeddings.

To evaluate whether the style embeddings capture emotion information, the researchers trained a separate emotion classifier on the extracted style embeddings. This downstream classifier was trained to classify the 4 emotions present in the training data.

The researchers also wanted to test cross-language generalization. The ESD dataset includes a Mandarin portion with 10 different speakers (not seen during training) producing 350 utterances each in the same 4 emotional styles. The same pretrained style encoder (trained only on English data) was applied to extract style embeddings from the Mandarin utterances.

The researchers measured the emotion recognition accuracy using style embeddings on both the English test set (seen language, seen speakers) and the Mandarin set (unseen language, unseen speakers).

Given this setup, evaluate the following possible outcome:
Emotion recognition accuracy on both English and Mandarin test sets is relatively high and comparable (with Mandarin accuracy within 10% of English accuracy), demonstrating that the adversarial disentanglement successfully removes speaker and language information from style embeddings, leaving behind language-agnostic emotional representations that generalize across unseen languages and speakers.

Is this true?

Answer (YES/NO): NO